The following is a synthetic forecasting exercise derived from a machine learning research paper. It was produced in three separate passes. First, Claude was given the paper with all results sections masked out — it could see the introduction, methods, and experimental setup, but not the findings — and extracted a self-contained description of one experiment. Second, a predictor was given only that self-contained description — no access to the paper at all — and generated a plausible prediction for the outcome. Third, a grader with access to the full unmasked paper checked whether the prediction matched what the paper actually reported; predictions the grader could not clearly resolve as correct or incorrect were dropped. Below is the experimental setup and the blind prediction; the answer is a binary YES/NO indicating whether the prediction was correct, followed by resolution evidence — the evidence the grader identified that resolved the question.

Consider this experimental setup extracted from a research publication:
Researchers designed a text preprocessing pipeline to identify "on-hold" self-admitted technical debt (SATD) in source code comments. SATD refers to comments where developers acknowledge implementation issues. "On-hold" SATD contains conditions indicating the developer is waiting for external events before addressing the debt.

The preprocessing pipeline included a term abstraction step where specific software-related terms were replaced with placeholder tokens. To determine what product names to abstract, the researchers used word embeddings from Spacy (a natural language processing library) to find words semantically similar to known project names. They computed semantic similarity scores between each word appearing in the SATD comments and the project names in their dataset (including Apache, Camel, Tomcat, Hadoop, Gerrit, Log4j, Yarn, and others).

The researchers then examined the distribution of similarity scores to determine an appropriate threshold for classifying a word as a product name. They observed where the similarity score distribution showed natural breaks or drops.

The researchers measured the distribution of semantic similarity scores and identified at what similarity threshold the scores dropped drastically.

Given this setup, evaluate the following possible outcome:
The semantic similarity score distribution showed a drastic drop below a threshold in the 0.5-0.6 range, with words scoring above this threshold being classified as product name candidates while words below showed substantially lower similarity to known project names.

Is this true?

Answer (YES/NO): NO